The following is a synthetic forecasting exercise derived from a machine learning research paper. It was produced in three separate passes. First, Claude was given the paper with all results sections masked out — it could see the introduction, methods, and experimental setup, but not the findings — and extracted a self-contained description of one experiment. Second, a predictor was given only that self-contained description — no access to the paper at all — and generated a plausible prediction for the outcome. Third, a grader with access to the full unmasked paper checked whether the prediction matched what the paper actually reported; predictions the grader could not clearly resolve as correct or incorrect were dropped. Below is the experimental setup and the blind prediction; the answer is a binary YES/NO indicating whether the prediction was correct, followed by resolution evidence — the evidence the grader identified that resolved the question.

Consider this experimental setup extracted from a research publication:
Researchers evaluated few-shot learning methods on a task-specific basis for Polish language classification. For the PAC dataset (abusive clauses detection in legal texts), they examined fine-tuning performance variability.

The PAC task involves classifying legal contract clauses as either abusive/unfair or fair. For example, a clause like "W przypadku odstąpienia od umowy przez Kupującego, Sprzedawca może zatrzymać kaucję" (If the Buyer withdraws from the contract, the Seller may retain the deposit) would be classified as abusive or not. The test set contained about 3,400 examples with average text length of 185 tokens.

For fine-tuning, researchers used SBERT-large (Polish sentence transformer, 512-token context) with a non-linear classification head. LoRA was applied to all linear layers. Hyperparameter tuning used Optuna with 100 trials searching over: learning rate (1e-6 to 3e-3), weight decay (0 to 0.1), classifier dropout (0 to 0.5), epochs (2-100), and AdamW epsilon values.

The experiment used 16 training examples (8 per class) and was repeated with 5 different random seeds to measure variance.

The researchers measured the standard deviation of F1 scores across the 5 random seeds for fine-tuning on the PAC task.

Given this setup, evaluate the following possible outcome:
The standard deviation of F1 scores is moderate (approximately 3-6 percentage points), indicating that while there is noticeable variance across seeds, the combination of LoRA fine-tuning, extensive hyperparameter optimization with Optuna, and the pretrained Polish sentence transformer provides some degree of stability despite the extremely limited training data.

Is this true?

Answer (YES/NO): NO